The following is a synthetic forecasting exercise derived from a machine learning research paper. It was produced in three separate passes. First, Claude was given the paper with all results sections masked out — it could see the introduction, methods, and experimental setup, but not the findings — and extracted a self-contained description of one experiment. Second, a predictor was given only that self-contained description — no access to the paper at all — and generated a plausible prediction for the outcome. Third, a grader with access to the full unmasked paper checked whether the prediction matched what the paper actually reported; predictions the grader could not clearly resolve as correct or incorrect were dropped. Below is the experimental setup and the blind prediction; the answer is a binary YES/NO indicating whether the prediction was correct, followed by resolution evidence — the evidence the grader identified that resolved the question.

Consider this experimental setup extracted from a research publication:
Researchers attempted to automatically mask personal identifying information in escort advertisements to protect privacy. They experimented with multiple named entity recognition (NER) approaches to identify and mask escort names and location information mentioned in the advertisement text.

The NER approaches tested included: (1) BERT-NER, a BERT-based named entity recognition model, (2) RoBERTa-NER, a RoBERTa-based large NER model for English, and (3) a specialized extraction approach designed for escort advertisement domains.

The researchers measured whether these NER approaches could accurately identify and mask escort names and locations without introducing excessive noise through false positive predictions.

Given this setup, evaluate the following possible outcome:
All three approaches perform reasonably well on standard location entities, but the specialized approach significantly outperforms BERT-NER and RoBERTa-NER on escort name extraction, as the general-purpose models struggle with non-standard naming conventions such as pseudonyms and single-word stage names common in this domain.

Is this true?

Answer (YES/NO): NO